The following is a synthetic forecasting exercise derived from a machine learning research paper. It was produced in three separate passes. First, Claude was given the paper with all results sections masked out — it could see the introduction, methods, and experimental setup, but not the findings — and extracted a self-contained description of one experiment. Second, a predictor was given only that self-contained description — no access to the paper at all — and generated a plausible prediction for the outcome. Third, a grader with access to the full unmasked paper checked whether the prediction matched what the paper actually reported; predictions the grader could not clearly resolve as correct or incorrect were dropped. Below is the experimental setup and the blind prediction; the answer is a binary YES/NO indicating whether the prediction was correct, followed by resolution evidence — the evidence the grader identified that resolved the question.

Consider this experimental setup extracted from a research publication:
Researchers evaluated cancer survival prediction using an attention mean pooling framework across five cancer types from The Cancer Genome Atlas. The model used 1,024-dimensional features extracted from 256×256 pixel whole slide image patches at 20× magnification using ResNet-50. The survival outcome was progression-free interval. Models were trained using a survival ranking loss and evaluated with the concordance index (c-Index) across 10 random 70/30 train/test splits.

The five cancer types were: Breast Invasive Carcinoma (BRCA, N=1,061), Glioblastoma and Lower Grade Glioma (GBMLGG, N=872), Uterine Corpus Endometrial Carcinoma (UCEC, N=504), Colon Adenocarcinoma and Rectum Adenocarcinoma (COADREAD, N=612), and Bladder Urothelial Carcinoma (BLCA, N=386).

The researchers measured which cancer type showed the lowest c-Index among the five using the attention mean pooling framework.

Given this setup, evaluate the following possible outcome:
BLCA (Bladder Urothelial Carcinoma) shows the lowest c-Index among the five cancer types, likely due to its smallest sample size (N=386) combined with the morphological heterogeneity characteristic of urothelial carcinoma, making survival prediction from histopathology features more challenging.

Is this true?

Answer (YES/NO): NO